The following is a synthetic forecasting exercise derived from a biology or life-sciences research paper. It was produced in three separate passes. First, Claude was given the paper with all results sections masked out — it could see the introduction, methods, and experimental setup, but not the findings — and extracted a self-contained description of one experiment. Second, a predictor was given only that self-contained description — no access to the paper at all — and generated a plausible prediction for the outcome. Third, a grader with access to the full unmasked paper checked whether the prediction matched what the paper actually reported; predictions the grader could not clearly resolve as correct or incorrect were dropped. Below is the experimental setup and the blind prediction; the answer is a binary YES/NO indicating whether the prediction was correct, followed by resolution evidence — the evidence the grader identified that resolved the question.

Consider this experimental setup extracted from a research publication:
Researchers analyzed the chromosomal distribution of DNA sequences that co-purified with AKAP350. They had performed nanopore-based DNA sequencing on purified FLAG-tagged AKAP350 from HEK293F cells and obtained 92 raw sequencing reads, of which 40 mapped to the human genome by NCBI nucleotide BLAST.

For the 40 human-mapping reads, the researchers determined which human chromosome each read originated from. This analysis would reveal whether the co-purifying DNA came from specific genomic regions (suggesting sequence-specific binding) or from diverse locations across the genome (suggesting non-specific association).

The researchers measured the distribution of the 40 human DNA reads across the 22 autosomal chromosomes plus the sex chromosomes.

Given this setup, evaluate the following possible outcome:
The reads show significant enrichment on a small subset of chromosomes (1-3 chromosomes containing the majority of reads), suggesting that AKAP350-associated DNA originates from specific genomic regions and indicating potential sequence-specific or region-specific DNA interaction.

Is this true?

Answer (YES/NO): NO